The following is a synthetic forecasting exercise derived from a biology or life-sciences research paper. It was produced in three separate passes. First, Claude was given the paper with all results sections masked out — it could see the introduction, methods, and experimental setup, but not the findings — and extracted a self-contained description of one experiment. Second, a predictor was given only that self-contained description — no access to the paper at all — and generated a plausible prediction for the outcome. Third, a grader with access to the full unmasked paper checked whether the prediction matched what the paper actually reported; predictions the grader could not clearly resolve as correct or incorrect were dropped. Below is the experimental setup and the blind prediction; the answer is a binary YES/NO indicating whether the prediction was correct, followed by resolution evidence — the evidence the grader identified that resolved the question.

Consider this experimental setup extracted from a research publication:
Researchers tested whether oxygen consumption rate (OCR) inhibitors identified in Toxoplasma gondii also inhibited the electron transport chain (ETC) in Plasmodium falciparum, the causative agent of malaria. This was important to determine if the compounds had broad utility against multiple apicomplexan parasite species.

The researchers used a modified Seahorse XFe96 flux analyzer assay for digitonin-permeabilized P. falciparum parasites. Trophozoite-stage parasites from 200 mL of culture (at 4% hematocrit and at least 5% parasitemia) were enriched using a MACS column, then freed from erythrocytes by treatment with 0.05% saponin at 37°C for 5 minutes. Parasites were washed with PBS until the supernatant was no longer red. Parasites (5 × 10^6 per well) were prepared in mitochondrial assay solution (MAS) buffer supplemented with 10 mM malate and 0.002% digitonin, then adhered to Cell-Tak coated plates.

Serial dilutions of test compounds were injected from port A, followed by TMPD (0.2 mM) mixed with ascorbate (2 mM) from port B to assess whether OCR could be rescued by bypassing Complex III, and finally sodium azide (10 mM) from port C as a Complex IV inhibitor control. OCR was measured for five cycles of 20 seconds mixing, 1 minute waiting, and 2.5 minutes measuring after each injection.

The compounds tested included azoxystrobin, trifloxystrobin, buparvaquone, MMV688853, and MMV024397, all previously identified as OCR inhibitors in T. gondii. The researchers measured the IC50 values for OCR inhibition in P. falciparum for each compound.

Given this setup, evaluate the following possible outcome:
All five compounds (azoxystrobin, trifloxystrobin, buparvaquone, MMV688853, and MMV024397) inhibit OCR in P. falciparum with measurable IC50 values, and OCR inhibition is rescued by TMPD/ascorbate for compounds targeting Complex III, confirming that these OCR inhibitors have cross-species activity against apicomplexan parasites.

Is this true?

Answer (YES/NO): NO